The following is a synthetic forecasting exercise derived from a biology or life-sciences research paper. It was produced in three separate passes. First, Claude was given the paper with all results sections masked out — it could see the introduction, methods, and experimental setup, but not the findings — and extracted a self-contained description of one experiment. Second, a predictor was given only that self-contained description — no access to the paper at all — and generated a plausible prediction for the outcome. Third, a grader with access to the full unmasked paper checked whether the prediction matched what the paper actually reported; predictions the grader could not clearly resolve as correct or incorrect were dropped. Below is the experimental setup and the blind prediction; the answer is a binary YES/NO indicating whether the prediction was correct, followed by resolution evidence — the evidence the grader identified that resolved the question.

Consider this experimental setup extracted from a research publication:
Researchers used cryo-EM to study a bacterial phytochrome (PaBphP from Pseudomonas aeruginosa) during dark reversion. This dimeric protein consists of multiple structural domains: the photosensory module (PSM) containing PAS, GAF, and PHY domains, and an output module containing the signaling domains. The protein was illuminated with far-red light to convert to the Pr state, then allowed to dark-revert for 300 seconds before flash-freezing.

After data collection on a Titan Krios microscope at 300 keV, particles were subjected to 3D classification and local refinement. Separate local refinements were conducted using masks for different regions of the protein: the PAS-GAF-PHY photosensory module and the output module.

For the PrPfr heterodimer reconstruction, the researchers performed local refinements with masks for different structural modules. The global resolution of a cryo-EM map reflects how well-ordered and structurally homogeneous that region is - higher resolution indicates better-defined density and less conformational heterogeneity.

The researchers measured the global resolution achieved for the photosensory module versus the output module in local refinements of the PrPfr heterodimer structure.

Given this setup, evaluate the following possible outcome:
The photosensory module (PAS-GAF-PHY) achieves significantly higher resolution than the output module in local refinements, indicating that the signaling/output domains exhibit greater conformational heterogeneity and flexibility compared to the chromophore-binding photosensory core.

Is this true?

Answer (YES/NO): YES